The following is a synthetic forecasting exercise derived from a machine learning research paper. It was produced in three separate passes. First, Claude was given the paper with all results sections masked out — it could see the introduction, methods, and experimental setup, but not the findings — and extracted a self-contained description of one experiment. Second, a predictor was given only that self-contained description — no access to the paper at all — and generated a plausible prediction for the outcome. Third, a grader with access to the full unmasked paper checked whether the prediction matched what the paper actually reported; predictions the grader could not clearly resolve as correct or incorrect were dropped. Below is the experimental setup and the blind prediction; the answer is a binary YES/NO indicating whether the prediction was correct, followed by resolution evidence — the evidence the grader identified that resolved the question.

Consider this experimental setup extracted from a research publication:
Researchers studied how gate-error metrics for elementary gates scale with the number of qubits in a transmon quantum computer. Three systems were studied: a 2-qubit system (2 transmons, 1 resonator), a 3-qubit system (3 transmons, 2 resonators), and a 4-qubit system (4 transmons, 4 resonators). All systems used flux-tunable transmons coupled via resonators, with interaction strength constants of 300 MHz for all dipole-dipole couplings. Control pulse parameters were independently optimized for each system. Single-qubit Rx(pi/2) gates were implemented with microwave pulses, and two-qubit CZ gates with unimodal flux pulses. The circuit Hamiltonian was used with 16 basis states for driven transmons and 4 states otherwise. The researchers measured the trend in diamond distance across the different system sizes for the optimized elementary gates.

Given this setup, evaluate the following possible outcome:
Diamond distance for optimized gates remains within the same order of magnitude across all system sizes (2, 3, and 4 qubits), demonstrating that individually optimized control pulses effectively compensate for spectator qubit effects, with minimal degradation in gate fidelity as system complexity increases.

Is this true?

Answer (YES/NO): NO